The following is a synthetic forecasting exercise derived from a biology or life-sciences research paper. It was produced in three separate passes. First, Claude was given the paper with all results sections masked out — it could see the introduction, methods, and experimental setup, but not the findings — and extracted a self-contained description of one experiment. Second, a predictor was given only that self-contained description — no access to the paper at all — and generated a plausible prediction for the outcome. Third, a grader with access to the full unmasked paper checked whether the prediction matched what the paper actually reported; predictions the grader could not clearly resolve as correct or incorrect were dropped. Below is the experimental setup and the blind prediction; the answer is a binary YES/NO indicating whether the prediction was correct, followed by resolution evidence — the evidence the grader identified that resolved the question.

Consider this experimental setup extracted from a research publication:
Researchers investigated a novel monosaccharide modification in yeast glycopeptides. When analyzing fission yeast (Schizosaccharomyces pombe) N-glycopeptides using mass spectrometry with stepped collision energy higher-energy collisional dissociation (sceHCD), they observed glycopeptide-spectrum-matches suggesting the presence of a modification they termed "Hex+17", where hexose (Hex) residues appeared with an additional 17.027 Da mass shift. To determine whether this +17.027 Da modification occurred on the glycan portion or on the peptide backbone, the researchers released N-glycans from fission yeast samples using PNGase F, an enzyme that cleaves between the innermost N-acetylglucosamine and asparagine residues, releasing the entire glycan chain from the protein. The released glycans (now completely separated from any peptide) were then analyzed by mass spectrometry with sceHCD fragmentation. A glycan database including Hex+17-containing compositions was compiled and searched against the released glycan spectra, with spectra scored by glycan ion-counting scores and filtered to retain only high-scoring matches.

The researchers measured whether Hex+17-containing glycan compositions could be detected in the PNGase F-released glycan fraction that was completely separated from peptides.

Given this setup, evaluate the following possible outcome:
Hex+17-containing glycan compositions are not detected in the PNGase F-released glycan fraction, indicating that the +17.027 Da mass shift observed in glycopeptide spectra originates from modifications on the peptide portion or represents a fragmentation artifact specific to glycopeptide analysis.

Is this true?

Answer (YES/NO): NO